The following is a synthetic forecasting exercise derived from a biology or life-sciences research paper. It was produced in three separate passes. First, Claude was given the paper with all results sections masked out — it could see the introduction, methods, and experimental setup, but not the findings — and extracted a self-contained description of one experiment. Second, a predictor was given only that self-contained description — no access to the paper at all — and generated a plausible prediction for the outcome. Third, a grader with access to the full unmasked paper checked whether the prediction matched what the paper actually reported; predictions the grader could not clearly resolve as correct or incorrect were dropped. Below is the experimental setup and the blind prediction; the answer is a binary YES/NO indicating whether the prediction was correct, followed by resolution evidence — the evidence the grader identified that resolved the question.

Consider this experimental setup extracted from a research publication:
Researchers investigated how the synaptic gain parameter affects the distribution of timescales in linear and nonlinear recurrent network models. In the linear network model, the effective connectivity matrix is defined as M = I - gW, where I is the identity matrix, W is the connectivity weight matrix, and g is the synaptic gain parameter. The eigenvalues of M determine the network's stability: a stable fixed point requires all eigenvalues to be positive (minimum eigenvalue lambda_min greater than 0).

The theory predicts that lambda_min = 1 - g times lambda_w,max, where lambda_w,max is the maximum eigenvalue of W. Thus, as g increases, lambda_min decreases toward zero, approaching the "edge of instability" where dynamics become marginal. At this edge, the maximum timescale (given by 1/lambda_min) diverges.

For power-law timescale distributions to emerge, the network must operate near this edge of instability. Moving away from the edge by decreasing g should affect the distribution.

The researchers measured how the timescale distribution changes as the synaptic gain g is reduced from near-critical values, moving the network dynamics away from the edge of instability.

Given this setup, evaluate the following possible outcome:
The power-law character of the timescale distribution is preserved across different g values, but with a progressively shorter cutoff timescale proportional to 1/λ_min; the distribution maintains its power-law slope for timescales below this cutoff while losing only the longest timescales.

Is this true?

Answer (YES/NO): NO